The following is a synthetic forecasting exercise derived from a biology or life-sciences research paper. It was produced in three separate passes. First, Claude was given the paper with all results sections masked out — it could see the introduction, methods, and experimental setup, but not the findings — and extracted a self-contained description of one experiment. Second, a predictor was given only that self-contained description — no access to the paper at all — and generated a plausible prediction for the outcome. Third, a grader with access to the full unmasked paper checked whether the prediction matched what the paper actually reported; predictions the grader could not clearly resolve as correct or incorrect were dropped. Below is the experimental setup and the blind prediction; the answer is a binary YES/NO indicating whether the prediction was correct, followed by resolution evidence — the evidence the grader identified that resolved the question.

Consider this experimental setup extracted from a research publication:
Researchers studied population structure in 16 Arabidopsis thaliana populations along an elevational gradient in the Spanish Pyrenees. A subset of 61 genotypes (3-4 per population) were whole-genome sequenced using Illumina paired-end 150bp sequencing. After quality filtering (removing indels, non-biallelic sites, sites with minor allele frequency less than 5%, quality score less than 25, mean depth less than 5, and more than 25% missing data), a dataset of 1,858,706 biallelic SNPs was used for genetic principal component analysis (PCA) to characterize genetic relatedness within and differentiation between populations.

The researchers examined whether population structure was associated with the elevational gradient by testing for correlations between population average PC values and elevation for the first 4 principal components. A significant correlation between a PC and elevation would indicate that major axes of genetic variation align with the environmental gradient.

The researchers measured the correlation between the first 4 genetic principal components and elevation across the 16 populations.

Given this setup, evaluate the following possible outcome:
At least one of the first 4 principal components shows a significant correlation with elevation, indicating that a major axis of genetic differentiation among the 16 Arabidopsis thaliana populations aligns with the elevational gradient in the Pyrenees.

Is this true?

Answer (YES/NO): YES